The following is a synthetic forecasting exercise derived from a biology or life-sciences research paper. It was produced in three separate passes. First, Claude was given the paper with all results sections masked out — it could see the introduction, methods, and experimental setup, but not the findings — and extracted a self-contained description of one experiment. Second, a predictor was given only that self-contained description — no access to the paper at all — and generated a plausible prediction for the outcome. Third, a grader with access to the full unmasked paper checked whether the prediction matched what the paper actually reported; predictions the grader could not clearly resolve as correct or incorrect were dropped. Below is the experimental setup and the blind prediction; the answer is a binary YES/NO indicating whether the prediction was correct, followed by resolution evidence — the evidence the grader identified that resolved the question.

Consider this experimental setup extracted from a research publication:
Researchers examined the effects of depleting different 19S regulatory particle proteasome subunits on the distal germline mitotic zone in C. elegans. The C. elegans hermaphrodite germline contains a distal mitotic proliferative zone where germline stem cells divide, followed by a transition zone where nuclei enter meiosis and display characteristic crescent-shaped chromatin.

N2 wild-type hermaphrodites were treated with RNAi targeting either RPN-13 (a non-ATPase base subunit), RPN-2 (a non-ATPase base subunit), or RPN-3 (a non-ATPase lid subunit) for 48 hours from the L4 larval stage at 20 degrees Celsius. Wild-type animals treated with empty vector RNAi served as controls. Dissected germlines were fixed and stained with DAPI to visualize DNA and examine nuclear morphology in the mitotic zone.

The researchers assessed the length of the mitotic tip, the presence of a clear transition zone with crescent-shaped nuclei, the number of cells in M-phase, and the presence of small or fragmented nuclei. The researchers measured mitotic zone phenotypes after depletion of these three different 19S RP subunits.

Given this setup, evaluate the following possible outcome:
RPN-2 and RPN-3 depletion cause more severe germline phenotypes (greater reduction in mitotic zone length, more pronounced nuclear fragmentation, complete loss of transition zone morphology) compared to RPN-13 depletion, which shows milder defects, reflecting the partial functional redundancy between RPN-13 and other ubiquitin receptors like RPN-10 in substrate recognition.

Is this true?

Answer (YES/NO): NO